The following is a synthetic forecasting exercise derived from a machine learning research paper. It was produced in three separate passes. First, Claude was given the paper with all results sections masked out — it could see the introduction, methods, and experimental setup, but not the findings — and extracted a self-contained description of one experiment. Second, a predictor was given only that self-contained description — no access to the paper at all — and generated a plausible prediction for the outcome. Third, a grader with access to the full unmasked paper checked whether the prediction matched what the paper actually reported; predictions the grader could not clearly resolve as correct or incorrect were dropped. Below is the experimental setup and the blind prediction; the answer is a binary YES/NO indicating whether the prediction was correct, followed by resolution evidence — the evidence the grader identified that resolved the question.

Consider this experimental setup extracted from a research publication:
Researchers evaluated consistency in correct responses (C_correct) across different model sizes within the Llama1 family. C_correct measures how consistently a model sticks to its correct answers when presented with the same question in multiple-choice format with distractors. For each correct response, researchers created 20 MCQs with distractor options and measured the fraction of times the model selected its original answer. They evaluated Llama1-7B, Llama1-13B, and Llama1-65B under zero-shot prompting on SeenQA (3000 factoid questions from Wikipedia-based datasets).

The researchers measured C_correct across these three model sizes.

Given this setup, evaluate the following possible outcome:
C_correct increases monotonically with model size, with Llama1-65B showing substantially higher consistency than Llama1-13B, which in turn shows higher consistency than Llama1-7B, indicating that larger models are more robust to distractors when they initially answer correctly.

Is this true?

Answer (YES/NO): YES